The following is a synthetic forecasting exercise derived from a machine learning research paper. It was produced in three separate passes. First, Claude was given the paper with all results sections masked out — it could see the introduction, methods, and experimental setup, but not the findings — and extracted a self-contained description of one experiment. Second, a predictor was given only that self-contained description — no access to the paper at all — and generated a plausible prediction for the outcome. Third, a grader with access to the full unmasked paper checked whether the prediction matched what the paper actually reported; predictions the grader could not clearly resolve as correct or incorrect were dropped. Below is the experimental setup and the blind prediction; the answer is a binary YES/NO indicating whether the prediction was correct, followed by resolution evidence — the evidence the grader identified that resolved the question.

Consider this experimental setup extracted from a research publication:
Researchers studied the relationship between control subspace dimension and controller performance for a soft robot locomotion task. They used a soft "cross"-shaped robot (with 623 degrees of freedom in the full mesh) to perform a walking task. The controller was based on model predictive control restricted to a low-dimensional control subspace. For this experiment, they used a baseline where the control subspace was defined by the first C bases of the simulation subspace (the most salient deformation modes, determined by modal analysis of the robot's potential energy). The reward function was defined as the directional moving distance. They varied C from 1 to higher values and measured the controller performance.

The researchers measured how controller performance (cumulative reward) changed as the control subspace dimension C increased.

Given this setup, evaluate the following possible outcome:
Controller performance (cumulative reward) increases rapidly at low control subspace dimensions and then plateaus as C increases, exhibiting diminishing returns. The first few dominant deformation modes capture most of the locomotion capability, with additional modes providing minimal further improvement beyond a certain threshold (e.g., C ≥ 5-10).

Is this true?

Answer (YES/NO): YES